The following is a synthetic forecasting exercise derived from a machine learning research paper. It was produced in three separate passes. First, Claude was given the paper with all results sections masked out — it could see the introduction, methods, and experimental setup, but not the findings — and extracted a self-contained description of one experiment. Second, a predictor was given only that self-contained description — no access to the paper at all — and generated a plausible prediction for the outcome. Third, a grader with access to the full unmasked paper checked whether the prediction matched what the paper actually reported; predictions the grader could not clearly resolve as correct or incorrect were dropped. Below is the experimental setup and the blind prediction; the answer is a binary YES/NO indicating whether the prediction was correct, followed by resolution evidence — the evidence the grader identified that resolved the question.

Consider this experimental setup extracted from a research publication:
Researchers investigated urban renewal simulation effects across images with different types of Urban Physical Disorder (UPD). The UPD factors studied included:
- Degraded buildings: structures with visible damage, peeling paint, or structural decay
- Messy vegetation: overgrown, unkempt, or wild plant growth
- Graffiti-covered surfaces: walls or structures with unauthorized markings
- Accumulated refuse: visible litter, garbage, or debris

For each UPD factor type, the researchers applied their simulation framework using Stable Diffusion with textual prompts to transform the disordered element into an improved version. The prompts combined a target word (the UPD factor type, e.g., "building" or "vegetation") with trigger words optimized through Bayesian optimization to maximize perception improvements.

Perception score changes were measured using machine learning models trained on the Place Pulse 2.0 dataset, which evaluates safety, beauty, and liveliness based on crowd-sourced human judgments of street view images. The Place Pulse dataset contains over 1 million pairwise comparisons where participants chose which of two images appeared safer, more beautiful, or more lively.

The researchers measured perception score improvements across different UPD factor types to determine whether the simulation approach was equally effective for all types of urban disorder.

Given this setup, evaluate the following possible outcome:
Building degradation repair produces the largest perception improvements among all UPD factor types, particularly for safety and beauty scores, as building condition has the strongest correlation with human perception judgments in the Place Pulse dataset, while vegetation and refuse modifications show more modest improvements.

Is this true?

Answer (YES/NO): NO